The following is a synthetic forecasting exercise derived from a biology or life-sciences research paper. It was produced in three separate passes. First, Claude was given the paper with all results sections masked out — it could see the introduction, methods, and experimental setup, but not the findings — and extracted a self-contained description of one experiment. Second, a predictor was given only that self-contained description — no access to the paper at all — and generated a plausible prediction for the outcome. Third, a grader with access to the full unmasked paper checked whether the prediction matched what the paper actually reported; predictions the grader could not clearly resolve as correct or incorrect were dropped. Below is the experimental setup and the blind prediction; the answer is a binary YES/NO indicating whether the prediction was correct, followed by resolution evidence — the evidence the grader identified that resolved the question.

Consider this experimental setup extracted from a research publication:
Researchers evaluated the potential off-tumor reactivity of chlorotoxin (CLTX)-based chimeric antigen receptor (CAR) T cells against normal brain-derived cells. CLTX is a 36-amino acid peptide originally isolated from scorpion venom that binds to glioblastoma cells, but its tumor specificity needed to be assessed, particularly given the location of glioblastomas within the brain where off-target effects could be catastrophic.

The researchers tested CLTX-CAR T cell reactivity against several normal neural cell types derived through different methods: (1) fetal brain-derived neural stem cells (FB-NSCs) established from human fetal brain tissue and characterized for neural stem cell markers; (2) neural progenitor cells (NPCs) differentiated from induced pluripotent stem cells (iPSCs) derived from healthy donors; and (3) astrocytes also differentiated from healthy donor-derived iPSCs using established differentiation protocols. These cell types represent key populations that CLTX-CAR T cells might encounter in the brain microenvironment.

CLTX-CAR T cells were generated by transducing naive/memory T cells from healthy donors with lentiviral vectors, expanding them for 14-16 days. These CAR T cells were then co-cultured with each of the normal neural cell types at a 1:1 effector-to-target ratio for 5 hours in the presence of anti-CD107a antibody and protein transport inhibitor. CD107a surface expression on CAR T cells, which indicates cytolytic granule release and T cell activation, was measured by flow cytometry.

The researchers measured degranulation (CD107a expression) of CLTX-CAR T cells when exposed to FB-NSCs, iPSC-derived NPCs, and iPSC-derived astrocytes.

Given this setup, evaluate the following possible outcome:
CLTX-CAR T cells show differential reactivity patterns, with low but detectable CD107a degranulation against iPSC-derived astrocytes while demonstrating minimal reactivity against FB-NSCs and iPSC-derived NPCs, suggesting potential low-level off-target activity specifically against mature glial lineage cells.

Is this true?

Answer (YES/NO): NO